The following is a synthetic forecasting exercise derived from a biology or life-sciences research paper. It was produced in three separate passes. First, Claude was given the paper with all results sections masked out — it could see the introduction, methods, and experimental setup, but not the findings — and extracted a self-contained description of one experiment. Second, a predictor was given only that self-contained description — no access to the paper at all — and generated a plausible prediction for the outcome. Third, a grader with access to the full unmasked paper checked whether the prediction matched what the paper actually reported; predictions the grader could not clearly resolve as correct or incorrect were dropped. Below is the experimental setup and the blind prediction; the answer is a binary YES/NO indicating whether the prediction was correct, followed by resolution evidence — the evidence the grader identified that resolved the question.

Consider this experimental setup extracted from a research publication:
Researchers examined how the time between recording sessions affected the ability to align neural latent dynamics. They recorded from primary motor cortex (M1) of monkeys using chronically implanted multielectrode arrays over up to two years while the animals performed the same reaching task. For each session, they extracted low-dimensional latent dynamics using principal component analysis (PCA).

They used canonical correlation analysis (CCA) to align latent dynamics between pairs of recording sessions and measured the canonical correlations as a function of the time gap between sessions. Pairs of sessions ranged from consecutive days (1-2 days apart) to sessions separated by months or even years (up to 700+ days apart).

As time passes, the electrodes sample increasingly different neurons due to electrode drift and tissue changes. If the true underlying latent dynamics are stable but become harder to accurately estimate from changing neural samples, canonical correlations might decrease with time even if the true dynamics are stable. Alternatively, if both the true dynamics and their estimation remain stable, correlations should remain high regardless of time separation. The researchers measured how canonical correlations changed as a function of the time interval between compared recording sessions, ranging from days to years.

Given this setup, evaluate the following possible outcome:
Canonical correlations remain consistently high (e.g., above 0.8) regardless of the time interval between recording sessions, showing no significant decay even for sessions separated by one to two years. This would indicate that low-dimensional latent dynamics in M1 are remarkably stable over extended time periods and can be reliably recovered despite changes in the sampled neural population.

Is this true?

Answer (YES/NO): YES